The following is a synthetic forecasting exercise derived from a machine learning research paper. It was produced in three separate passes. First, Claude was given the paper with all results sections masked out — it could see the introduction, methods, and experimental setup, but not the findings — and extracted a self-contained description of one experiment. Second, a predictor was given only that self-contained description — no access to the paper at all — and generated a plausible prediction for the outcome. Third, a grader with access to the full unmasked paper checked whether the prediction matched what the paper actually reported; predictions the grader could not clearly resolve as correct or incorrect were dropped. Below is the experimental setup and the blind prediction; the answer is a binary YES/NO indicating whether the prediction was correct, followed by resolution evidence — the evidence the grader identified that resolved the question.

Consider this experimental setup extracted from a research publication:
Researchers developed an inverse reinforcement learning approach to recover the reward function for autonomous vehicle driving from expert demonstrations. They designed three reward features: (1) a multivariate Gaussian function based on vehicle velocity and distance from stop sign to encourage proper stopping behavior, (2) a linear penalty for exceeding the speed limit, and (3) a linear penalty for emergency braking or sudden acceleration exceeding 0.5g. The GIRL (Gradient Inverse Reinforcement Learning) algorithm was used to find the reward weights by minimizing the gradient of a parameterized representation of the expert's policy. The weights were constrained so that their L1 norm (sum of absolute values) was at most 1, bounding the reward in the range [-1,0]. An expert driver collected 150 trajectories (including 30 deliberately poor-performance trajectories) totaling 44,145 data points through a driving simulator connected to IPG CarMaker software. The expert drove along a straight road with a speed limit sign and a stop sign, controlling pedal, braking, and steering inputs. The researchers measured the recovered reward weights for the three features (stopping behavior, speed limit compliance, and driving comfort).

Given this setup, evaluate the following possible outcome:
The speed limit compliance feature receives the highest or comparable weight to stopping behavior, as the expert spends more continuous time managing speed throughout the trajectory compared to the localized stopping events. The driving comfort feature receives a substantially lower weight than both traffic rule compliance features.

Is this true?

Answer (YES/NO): NO